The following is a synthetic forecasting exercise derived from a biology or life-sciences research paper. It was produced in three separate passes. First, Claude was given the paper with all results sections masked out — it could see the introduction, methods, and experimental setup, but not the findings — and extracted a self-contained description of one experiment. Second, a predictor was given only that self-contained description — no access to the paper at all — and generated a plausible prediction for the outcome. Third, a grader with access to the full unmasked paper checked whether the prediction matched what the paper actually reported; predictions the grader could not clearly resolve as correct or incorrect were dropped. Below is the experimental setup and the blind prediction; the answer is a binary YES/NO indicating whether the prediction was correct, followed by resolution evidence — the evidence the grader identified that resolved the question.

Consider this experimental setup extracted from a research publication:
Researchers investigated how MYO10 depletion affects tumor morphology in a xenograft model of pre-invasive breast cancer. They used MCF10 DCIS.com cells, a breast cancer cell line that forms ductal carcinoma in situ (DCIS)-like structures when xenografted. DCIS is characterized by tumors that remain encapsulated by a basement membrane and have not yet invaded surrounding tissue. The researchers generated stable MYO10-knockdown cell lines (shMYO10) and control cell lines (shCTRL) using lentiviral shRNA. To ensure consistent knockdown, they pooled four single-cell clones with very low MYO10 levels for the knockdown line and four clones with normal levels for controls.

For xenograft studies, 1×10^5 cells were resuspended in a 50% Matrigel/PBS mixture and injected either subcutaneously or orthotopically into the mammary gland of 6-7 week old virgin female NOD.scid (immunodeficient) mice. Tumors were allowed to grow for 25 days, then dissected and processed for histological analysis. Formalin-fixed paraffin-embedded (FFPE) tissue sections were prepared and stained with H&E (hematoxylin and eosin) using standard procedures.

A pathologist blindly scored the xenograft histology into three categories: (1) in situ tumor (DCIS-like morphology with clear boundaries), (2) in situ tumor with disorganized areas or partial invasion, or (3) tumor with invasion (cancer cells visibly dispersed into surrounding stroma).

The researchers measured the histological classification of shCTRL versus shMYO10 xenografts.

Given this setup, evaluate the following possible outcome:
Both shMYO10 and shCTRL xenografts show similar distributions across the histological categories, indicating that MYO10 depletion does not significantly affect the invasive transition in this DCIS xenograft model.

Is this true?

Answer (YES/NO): NO